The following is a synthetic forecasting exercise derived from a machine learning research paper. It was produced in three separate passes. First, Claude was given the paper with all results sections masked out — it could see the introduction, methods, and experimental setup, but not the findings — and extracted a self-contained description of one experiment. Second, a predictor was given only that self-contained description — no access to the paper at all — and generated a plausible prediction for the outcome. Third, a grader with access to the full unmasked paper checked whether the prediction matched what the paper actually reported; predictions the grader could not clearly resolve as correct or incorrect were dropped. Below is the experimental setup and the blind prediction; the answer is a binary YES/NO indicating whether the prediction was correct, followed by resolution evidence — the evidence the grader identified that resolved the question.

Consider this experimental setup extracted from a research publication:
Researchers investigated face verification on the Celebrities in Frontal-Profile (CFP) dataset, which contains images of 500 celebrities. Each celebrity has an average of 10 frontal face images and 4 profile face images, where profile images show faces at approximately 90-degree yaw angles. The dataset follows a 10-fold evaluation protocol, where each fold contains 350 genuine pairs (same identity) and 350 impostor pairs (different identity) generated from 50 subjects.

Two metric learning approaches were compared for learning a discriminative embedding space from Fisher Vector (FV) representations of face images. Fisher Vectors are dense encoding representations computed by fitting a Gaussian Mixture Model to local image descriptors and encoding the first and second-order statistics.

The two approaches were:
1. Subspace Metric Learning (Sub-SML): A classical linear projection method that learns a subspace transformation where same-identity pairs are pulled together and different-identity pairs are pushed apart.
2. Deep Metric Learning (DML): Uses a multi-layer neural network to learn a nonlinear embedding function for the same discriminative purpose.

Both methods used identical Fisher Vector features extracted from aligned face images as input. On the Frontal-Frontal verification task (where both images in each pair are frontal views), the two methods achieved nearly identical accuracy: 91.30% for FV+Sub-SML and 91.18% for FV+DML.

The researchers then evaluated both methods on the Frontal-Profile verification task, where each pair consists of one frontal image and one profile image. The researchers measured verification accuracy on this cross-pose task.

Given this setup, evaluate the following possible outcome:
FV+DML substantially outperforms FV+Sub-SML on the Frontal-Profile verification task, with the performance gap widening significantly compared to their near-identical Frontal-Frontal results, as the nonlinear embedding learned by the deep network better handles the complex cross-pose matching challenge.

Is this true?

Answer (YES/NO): NO